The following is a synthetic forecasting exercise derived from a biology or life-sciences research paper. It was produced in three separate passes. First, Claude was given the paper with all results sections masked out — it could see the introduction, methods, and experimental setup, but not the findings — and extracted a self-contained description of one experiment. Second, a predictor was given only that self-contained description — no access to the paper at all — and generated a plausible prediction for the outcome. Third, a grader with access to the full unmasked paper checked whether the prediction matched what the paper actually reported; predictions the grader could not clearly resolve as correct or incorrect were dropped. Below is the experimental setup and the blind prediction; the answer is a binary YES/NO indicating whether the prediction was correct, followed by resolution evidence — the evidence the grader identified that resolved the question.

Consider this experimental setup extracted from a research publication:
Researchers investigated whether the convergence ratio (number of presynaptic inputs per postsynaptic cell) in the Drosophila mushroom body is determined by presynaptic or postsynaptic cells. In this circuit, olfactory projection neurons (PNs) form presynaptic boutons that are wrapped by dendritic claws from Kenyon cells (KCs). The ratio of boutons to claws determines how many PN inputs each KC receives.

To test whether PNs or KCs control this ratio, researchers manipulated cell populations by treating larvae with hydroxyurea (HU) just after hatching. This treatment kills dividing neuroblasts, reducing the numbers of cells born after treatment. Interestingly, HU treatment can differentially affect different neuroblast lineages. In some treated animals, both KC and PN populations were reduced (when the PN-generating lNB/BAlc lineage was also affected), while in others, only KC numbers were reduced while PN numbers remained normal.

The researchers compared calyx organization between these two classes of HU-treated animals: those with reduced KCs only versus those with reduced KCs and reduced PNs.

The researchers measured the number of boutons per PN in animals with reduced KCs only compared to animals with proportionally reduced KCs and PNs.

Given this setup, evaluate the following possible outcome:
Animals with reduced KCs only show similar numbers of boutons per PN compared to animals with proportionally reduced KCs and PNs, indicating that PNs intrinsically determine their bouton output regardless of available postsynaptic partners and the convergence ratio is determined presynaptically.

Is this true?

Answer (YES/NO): NO